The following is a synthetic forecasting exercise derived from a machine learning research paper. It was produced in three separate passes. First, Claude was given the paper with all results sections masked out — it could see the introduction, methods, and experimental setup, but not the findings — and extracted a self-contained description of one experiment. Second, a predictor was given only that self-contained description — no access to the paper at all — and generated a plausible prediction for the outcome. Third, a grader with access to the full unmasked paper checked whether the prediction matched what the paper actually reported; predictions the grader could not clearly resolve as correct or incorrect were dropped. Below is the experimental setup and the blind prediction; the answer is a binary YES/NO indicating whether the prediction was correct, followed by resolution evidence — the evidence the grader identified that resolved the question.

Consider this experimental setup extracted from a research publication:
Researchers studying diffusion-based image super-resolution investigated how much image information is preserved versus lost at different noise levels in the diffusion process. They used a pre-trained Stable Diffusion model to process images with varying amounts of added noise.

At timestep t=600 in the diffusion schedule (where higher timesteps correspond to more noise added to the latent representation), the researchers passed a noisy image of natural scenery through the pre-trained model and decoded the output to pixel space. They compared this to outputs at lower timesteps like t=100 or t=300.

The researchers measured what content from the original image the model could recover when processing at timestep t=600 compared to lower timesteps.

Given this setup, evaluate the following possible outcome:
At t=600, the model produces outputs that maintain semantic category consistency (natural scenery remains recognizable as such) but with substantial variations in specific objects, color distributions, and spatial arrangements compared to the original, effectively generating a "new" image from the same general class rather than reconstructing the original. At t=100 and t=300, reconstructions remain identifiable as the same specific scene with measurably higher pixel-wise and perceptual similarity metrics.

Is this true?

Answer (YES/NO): NO